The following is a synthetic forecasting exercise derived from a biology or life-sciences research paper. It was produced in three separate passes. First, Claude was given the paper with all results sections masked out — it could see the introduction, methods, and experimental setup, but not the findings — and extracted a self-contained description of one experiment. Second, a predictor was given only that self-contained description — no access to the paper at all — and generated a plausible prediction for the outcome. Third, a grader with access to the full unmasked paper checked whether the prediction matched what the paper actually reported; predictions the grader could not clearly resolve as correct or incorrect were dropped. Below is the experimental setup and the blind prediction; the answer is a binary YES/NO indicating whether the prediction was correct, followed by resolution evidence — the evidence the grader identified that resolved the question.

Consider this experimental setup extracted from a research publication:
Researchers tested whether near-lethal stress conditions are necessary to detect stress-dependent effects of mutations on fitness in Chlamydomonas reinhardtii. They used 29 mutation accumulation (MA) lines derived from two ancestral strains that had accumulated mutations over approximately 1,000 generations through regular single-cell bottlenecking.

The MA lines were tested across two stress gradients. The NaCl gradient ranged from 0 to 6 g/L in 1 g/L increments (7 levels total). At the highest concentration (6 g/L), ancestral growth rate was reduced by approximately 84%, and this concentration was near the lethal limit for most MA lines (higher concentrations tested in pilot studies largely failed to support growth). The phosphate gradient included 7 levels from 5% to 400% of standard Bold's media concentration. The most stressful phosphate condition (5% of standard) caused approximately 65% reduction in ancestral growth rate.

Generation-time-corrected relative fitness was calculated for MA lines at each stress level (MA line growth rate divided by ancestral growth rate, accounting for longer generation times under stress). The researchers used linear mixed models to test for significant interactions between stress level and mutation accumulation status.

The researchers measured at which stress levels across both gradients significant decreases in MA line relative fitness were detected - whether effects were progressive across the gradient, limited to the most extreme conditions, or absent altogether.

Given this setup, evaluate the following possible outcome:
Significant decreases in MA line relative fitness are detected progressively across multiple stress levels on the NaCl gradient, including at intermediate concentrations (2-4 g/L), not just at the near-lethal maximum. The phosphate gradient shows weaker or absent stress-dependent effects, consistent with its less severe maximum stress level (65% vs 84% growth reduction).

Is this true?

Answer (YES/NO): NO